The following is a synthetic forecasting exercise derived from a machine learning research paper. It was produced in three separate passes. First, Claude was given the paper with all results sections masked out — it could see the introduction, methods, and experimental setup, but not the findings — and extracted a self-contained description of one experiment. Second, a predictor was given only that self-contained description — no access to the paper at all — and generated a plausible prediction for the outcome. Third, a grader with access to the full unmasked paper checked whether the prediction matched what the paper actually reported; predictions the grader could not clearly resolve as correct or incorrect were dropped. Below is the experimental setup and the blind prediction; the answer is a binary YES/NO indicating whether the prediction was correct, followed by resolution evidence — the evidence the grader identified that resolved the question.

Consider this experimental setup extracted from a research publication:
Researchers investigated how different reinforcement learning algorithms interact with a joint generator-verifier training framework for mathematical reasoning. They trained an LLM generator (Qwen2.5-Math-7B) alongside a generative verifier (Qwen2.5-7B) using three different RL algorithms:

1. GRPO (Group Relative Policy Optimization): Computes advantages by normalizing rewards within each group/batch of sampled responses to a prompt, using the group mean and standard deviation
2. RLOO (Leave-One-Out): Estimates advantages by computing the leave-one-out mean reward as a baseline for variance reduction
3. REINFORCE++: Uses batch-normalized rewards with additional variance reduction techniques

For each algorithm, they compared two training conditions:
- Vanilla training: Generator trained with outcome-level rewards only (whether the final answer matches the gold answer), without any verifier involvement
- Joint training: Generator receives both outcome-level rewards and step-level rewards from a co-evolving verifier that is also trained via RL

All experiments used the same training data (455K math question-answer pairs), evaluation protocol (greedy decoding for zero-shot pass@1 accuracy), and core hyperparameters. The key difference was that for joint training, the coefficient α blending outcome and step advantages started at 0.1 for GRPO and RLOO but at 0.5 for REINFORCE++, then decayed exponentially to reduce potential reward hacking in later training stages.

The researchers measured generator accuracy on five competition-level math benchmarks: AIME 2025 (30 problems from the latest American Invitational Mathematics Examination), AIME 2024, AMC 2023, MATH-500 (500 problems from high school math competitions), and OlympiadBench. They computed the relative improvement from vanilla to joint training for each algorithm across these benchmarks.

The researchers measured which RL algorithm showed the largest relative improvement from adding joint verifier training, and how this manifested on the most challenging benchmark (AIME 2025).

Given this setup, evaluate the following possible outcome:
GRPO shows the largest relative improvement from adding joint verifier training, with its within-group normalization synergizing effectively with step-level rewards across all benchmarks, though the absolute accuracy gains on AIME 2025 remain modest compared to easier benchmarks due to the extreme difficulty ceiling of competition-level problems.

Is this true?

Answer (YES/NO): NO